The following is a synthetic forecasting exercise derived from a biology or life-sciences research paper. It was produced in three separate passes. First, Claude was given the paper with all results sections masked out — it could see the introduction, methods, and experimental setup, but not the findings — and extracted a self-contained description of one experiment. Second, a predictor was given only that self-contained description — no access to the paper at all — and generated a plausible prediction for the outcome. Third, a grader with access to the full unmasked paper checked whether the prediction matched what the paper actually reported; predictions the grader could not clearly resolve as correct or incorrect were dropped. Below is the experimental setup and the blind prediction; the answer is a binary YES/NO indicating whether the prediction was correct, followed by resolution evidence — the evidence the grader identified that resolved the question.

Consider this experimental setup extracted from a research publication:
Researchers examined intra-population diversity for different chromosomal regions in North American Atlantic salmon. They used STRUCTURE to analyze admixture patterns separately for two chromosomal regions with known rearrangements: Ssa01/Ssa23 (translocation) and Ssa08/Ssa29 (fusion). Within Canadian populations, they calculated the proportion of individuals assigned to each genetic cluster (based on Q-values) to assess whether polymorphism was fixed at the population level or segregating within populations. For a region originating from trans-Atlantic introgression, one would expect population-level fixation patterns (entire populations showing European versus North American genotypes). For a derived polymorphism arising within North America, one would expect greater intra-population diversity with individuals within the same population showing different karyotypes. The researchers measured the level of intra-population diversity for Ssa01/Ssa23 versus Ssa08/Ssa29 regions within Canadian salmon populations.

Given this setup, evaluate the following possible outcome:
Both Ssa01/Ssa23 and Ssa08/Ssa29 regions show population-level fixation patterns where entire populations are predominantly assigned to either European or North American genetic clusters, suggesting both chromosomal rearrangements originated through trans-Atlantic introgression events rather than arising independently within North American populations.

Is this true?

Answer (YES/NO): NO